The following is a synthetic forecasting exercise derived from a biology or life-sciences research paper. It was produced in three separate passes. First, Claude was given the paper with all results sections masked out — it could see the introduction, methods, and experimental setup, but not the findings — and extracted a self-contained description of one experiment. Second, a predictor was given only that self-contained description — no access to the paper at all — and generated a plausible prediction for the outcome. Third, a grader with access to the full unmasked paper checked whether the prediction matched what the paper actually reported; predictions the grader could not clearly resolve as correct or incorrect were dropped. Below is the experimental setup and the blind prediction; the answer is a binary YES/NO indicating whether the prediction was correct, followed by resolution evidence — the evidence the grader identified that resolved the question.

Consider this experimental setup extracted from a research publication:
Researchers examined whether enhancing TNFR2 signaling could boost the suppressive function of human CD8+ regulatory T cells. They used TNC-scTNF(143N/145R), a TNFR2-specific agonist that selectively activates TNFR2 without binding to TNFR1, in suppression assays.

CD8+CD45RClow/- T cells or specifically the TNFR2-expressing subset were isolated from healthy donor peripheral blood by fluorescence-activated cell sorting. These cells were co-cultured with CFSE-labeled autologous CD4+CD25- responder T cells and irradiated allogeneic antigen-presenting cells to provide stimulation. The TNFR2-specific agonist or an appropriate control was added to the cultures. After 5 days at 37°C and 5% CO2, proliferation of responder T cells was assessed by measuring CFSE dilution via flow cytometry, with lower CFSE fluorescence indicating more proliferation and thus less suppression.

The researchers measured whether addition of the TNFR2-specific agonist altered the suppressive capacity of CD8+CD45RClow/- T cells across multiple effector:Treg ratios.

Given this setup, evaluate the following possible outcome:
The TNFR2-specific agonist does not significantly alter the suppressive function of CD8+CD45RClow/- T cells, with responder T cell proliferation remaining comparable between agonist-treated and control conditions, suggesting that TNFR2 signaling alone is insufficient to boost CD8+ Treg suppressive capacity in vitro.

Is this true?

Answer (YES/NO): NO